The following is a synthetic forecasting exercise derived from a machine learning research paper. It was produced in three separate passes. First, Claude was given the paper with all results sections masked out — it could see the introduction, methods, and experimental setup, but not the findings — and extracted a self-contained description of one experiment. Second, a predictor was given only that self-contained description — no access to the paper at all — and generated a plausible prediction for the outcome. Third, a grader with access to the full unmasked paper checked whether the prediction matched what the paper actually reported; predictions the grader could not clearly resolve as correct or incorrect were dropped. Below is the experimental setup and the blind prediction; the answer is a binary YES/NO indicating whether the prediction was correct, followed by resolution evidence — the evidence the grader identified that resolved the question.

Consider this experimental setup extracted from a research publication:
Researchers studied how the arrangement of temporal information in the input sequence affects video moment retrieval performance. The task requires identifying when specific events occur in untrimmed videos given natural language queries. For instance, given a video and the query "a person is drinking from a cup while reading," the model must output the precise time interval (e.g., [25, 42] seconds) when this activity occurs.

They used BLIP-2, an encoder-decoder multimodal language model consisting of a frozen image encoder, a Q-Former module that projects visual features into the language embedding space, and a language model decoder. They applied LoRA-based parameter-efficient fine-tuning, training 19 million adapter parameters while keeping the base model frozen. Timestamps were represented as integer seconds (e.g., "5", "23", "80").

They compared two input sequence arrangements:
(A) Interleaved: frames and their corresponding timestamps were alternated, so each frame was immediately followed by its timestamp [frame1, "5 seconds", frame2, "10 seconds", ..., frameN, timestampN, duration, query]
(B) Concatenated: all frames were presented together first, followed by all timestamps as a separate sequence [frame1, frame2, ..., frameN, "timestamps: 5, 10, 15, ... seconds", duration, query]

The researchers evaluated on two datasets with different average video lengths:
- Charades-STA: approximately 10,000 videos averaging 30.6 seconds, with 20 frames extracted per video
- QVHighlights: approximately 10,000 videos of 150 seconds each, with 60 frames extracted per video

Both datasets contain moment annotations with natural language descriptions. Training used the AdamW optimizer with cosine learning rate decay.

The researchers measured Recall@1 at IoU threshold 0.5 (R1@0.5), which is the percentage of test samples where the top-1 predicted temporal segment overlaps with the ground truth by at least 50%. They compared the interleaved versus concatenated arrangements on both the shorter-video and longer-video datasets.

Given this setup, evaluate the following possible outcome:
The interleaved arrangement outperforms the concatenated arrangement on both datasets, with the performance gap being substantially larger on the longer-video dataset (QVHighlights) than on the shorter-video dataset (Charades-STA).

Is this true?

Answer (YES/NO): YES